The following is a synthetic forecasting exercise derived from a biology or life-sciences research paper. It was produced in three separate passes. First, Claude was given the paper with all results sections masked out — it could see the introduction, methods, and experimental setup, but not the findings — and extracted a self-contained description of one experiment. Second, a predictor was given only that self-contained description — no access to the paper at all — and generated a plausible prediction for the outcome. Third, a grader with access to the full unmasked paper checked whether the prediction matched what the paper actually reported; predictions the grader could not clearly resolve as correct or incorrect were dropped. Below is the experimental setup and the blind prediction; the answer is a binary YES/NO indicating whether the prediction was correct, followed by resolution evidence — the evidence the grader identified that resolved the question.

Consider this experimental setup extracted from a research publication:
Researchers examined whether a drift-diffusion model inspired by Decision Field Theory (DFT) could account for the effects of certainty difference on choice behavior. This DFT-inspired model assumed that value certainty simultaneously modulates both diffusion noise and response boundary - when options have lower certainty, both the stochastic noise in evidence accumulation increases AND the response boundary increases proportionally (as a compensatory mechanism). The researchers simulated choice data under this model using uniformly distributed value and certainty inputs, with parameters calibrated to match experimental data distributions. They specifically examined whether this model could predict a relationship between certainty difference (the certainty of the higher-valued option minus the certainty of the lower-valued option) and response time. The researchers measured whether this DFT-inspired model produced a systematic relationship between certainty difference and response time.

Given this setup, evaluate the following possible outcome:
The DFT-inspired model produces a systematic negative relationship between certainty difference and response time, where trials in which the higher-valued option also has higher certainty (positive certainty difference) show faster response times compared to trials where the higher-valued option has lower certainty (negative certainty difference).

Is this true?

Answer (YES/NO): NO